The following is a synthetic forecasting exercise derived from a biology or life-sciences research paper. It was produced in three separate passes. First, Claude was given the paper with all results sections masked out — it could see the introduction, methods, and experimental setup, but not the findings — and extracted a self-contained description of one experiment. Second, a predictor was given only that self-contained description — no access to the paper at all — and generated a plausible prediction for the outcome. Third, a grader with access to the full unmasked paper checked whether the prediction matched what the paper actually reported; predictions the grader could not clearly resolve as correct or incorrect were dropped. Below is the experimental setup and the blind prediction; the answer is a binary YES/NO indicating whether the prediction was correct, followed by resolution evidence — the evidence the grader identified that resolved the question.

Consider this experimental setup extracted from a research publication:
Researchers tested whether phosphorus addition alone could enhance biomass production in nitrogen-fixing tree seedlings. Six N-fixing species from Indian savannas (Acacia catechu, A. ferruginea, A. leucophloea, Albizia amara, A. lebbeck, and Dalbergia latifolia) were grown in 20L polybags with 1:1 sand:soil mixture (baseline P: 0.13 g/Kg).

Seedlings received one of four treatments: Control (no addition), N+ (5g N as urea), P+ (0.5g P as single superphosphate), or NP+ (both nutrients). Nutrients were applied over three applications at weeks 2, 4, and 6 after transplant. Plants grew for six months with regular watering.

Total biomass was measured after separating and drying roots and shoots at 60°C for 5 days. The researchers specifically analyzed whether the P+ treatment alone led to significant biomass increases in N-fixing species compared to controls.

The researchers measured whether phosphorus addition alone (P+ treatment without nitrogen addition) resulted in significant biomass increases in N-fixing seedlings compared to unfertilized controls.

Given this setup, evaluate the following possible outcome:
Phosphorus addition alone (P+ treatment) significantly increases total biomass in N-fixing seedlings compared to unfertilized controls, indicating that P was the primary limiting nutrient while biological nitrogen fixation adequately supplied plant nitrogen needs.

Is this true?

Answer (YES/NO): NO